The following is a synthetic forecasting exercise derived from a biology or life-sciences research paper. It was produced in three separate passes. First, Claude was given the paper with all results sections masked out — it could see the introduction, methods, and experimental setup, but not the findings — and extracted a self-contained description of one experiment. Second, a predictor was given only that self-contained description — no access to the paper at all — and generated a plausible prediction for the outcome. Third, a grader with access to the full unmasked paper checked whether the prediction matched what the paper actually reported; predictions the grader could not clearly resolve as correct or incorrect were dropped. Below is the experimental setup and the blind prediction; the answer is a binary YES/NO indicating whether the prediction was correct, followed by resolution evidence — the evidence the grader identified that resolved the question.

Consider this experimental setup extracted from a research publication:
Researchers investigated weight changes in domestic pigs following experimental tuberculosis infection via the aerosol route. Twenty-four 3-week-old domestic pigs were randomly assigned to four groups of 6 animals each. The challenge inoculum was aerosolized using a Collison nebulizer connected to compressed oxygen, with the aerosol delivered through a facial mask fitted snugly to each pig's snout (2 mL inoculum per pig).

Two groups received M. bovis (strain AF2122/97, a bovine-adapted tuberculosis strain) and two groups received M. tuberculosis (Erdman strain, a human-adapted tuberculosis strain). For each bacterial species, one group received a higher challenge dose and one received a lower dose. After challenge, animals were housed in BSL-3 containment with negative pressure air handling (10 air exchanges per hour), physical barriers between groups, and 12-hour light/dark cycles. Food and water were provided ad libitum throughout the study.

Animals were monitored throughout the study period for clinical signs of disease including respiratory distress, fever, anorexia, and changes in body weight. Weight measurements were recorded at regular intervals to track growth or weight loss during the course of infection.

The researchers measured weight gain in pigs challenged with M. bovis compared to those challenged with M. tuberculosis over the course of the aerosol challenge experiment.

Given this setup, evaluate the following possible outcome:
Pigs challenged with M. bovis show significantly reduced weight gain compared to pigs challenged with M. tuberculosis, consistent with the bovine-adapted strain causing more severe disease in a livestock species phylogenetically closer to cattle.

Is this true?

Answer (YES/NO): YES